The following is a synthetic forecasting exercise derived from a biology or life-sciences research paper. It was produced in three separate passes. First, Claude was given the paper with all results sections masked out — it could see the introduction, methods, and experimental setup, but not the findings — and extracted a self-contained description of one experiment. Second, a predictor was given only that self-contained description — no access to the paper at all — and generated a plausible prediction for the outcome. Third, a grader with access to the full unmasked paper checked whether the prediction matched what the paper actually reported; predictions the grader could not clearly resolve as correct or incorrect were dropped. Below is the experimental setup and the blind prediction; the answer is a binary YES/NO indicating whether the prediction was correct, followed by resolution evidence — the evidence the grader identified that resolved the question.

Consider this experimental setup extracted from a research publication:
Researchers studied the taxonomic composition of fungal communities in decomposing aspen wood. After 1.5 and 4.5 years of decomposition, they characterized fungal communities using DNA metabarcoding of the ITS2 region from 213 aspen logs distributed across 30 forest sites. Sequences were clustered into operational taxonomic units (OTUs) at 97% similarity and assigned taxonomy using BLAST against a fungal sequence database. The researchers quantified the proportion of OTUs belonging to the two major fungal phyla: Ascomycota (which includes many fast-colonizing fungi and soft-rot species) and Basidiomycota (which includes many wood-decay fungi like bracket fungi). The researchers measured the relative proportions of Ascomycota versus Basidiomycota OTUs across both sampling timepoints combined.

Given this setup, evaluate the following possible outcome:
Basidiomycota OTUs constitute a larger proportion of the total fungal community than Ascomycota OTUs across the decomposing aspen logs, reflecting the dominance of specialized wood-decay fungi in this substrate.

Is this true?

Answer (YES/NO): NO